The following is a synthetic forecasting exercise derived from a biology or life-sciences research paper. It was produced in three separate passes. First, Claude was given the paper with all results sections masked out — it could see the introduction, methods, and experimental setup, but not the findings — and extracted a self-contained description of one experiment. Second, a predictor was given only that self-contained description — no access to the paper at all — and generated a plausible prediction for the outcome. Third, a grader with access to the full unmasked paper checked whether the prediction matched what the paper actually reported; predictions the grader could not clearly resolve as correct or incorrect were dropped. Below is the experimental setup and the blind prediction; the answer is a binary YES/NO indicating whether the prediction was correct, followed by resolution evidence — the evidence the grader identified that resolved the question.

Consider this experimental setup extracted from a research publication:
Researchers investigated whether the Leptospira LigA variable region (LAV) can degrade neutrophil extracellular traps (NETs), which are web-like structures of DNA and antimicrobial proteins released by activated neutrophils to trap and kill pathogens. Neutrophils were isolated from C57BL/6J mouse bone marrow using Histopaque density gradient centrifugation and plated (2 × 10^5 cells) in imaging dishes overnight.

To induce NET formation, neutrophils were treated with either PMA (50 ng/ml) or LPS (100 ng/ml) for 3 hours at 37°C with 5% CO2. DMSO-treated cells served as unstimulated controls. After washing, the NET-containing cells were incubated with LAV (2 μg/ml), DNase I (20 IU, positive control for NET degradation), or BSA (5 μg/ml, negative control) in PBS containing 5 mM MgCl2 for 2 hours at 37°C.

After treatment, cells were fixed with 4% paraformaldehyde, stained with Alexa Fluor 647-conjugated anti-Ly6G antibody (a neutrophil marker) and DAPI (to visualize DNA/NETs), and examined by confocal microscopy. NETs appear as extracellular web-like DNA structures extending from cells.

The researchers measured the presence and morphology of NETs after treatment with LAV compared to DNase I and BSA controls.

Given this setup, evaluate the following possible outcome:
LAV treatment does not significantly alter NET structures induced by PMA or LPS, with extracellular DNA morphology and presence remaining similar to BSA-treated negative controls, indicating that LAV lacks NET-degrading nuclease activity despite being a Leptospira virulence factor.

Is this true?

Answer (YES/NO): NO